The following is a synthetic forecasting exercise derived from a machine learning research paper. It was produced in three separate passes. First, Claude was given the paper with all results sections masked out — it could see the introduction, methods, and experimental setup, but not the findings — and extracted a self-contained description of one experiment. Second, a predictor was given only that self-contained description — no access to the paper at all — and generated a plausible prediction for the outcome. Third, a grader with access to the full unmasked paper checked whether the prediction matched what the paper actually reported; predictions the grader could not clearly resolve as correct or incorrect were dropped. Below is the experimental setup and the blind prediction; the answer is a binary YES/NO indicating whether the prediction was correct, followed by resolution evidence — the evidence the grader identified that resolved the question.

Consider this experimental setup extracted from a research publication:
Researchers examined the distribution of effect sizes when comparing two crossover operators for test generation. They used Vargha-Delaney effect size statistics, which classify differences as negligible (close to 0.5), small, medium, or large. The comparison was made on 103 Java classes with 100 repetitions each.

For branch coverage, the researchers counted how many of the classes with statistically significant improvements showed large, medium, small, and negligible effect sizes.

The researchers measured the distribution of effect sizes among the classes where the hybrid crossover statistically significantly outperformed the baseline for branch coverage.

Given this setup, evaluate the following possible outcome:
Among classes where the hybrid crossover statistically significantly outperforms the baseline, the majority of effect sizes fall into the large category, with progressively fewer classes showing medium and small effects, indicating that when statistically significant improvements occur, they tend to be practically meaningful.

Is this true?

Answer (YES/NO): NO